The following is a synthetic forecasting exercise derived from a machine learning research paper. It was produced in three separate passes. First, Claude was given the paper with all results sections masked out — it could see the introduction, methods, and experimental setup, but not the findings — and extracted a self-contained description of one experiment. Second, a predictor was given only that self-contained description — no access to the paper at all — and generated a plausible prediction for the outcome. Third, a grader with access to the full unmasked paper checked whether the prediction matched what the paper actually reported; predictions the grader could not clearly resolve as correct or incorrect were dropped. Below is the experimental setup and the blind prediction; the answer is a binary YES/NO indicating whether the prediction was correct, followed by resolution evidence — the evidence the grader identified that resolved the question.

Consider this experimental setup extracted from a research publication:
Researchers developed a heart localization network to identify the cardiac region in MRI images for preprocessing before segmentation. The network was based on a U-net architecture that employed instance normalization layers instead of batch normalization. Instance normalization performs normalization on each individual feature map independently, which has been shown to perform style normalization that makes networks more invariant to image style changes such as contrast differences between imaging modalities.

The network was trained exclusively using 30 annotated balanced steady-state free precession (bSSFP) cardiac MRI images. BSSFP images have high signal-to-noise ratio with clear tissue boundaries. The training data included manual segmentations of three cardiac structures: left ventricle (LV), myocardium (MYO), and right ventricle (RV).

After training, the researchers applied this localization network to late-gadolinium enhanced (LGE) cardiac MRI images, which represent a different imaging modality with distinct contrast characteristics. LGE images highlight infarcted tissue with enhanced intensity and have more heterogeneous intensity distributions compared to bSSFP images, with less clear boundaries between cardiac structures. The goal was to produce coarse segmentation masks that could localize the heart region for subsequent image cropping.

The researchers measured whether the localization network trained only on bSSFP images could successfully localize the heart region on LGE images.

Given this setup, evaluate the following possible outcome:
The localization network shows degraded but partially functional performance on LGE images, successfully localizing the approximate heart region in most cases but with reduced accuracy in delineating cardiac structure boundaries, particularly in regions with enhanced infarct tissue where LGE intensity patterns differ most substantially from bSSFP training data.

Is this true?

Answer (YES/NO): NO